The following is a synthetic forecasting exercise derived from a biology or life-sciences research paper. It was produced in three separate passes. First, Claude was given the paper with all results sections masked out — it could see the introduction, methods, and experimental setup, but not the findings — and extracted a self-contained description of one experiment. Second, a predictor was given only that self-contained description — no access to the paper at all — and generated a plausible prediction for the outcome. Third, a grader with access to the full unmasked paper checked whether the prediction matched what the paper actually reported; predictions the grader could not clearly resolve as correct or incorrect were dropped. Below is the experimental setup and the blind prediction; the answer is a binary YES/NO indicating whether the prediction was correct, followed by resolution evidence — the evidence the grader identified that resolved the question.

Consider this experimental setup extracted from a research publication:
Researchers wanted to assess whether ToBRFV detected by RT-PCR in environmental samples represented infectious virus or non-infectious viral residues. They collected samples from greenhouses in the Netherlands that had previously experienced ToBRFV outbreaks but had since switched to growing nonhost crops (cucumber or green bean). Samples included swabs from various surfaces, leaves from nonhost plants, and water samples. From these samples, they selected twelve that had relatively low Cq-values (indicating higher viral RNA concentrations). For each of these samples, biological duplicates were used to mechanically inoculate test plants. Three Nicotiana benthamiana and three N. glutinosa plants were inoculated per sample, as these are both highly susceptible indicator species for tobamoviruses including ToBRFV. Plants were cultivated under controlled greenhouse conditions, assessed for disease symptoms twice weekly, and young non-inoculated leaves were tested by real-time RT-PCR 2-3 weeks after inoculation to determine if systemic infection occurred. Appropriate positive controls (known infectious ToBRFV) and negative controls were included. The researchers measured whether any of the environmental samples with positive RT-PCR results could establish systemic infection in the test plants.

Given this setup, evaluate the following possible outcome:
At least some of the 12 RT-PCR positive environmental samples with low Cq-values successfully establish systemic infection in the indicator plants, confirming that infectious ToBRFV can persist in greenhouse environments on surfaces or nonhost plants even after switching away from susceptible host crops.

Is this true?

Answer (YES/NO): NO